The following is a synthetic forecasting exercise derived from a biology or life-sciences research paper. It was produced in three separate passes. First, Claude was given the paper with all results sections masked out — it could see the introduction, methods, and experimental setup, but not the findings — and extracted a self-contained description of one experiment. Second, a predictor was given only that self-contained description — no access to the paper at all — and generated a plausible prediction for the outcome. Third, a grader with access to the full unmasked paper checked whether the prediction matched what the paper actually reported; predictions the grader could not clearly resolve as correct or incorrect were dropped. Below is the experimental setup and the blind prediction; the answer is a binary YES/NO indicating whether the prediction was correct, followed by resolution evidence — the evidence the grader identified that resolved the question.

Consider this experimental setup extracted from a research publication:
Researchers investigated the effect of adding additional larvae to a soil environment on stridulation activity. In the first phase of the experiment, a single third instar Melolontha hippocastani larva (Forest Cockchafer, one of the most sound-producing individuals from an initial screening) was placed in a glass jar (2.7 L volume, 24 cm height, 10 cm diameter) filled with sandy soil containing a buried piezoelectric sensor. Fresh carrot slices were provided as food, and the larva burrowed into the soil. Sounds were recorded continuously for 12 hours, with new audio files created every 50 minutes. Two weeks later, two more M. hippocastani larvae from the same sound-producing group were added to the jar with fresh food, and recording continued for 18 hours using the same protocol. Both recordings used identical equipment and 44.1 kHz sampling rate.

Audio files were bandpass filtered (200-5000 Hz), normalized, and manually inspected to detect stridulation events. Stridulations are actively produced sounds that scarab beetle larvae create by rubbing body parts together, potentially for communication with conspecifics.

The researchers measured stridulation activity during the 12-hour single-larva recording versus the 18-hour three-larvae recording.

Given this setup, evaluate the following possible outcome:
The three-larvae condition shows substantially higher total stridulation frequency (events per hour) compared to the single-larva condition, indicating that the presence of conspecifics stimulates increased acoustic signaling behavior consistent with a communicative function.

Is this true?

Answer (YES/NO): YES